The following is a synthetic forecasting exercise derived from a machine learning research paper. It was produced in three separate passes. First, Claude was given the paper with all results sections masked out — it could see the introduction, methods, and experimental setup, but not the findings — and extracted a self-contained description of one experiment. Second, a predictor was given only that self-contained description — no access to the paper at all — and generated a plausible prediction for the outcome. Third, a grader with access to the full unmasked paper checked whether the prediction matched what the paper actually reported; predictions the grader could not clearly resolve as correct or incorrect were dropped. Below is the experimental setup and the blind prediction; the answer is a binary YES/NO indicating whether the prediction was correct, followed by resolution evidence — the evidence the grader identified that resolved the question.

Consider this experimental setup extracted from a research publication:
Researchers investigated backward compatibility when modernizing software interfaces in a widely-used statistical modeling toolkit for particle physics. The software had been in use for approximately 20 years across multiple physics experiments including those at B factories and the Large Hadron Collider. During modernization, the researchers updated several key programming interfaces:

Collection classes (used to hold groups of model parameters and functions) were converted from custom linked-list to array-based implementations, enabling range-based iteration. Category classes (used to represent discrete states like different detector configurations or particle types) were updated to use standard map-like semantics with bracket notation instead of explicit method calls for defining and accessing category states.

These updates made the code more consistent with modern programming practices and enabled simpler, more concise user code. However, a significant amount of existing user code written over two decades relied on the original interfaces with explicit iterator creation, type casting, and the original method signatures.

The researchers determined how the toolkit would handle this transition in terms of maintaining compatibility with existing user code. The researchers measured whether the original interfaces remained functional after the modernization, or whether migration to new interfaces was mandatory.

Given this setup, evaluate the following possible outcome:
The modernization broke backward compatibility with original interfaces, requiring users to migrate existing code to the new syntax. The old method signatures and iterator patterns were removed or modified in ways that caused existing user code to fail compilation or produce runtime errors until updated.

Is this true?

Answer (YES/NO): NO